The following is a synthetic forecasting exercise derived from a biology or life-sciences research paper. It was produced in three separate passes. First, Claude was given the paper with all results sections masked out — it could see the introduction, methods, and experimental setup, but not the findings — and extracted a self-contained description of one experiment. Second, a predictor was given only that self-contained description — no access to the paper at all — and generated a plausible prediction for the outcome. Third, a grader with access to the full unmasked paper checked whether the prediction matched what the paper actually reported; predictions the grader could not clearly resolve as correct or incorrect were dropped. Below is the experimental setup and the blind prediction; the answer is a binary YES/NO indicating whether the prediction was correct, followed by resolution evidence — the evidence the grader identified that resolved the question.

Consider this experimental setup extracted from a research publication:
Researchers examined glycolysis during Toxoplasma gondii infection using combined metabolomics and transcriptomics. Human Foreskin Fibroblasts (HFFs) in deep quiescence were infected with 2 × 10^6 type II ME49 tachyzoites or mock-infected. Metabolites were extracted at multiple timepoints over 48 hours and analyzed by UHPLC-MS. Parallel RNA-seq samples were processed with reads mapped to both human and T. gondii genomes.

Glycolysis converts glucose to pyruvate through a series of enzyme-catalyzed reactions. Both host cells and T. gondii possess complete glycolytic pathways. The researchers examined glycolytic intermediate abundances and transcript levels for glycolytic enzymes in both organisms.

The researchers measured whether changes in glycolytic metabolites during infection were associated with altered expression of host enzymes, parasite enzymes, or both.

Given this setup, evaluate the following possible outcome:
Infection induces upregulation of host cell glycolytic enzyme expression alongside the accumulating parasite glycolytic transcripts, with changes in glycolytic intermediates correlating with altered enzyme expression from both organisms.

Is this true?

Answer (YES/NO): YES